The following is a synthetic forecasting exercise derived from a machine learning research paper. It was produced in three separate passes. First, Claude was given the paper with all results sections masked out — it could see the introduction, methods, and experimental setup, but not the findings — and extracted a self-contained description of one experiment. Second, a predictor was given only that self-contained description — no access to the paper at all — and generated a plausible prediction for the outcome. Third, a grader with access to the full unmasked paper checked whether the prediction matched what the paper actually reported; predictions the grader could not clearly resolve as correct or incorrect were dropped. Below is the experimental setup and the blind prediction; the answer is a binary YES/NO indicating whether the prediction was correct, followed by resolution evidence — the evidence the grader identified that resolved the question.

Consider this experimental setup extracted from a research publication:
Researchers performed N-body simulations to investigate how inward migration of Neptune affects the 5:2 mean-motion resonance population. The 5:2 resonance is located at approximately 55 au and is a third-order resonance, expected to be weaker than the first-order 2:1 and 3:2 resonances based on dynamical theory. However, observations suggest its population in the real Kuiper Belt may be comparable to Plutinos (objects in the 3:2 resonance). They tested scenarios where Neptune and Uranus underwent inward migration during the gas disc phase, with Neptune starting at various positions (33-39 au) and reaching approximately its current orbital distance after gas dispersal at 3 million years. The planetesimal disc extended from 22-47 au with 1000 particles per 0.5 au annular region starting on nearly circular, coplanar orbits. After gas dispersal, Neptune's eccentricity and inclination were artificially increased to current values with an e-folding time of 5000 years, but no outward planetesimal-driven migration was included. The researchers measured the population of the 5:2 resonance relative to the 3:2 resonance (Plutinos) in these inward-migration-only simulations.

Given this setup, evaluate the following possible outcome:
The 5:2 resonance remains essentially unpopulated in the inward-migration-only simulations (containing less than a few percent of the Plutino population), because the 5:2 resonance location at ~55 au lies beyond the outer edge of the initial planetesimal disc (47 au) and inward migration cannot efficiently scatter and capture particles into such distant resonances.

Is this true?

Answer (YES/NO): YES